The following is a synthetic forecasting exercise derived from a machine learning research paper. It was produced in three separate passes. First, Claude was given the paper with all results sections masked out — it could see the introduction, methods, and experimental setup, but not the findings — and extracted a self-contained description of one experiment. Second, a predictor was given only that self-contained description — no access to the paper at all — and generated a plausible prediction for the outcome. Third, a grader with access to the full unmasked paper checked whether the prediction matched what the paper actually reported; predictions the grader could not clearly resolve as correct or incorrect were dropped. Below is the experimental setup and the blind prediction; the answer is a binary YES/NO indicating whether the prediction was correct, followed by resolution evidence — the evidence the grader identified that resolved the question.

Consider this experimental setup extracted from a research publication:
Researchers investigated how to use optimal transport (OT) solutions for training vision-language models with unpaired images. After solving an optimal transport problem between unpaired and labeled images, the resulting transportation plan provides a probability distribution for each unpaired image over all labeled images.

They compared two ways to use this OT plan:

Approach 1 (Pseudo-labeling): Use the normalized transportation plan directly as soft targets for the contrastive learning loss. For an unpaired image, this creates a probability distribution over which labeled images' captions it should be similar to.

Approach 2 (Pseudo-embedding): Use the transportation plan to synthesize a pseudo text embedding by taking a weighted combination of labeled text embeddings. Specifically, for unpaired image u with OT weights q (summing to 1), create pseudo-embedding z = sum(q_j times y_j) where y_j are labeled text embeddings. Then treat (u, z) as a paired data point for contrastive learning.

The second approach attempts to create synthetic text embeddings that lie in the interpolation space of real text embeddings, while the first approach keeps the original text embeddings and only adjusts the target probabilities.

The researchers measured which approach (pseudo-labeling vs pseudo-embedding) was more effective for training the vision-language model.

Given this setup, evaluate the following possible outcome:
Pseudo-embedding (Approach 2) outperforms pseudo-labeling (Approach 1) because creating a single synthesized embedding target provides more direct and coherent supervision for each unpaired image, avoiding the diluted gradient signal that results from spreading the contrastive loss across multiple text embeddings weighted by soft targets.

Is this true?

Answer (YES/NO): NO